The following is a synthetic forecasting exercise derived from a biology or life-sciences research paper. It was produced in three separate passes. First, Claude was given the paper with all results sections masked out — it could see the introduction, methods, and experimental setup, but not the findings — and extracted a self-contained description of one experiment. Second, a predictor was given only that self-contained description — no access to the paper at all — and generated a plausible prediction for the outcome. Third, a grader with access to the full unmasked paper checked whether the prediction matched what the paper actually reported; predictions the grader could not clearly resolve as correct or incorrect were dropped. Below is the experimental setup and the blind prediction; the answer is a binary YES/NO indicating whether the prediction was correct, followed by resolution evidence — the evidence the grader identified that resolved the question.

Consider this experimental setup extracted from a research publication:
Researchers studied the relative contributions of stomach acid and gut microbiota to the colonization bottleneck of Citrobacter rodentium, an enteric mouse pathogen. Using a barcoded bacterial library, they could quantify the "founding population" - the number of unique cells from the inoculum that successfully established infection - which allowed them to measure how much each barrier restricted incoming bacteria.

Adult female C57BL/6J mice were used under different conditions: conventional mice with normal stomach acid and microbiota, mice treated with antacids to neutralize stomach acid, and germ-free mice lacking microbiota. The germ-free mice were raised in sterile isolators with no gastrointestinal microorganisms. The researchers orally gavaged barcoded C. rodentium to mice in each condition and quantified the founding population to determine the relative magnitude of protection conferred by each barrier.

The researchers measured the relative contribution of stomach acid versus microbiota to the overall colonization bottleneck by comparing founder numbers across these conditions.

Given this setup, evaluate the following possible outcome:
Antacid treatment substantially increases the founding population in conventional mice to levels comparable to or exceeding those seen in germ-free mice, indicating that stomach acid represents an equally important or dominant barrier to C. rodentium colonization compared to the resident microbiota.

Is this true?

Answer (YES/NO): NO